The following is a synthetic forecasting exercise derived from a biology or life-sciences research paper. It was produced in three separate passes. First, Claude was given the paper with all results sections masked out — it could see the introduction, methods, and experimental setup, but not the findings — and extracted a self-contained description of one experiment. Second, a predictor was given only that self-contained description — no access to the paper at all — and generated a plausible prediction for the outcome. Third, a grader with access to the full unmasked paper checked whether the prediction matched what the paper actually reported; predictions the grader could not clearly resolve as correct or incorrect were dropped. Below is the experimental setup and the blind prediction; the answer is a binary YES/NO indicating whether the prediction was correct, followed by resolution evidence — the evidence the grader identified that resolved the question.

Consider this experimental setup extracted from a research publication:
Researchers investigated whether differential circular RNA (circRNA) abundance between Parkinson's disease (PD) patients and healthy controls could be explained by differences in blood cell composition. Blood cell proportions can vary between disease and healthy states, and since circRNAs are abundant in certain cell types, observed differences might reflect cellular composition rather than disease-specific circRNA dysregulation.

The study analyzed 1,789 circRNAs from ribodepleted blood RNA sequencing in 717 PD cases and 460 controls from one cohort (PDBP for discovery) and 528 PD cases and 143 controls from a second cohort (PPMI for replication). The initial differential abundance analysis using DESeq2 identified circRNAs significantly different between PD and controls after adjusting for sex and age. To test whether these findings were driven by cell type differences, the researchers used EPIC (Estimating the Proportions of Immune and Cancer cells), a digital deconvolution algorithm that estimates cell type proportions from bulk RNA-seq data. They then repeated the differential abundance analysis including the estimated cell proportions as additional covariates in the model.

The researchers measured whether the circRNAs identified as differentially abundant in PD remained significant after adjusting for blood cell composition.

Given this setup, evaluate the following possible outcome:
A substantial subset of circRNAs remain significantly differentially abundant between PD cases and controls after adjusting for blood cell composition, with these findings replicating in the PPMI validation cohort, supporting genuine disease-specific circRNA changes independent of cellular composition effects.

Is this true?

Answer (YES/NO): YES